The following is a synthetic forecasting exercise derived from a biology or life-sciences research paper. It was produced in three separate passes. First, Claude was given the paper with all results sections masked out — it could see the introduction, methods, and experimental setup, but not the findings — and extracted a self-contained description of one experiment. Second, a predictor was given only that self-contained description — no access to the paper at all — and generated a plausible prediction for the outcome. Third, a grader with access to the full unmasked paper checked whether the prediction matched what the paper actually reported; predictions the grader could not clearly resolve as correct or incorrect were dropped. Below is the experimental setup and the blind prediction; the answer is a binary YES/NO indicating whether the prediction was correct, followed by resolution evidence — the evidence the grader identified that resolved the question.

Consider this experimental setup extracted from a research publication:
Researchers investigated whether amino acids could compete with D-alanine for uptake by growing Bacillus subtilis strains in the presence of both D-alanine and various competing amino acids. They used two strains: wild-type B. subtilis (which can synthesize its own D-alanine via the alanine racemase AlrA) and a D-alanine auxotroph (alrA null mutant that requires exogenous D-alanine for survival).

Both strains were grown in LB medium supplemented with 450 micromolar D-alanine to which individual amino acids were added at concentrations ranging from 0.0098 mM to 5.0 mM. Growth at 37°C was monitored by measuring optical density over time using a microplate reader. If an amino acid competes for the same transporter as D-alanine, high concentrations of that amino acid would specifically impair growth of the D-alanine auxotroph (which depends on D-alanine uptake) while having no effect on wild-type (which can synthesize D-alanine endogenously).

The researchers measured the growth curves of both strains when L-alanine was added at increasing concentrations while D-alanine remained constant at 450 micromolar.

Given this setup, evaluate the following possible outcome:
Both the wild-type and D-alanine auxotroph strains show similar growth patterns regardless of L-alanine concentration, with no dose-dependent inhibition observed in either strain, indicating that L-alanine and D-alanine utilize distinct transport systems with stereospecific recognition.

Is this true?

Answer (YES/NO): NO